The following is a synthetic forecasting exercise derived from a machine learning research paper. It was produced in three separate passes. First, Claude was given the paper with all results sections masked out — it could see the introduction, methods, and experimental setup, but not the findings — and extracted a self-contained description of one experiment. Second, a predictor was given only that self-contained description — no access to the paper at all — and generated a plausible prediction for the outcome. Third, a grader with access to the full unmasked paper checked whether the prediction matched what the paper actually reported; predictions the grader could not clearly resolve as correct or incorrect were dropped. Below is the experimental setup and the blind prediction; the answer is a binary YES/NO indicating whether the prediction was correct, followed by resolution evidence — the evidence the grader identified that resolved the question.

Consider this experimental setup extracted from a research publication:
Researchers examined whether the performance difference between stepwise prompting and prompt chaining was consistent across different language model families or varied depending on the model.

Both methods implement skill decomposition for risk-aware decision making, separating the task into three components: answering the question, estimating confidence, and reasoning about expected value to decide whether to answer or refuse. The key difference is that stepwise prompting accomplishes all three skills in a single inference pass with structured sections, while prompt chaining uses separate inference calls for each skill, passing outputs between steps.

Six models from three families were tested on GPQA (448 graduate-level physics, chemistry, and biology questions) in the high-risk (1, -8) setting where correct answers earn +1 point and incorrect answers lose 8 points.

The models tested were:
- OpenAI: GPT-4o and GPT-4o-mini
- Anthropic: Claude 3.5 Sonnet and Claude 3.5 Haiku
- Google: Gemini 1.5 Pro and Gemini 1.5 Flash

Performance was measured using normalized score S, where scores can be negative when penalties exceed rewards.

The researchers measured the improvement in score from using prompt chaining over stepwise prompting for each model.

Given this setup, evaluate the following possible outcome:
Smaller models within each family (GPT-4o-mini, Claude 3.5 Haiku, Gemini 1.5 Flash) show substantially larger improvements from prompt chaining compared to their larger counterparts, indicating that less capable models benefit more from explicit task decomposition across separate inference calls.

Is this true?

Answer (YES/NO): NO